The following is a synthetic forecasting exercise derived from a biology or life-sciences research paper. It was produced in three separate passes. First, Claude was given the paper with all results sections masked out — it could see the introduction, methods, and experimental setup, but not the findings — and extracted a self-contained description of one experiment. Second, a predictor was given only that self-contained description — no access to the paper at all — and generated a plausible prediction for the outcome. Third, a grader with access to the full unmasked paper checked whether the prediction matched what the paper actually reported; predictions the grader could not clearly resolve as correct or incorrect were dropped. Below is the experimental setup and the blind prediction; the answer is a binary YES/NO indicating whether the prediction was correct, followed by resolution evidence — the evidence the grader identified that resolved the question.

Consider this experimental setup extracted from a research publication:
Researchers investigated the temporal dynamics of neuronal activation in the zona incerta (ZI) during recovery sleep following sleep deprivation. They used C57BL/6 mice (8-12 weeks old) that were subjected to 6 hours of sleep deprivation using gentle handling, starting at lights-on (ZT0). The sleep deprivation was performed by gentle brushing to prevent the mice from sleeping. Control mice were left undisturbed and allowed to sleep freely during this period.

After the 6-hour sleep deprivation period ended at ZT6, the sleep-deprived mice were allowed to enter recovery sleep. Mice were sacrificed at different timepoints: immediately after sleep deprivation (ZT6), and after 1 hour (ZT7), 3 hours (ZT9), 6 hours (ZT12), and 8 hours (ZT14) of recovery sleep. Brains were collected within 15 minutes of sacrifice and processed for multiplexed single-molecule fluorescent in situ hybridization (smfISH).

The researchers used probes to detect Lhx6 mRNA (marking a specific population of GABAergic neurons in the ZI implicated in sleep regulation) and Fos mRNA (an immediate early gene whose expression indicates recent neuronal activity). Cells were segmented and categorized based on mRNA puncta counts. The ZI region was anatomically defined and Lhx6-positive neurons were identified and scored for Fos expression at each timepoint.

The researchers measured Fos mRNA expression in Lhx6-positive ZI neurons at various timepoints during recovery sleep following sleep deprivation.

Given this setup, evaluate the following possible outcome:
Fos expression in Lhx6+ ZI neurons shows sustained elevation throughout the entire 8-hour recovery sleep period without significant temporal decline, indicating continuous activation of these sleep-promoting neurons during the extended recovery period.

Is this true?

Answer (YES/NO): NO